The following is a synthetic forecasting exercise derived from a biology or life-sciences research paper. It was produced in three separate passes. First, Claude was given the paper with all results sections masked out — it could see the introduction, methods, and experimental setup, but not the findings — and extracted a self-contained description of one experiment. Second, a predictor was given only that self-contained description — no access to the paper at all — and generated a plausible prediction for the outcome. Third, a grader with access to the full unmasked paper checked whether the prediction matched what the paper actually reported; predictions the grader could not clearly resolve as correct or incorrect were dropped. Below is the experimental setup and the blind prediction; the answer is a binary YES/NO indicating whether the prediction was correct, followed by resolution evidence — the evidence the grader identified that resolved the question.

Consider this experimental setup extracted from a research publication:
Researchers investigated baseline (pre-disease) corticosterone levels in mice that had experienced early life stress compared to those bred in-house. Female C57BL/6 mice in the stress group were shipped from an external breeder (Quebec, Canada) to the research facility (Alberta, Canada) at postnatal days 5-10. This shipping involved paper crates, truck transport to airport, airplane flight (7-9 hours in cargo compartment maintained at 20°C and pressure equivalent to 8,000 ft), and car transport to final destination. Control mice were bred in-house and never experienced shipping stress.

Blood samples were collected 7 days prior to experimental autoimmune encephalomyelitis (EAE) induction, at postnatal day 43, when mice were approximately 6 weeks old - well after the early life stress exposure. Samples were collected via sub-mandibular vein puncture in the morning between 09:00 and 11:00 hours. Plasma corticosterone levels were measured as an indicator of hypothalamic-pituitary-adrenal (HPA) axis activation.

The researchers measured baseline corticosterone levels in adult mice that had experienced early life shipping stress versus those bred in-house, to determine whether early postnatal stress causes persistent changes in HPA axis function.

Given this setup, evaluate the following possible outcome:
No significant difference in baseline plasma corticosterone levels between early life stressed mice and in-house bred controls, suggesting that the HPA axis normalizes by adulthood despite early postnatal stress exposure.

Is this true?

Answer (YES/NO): YES